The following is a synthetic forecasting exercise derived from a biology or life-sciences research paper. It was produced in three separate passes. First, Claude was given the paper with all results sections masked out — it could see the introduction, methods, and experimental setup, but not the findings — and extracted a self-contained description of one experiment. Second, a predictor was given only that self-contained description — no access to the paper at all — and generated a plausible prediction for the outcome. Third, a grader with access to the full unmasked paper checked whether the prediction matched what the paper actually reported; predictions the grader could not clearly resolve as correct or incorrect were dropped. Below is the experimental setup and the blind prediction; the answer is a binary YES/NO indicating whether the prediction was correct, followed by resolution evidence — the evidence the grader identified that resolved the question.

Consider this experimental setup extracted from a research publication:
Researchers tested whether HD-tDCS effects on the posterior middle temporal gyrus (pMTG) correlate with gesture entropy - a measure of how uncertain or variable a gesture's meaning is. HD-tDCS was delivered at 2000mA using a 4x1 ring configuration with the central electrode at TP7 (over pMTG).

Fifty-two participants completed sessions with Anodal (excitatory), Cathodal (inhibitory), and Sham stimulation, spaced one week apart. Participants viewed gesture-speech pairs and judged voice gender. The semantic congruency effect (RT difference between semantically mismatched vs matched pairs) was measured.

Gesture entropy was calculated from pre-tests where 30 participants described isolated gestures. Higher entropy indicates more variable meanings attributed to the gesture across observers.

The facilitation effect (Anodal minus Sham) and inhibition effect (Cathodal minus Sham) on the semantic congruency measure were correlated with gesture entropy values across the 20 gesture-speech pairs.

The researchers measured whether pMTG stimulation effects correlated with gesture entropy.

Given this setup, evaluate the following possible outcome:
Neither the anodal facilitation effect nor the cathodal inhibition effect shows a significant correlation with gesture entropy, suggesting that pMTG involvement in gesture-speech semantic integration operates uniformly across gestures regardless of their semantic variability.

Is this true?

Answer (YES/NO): YES